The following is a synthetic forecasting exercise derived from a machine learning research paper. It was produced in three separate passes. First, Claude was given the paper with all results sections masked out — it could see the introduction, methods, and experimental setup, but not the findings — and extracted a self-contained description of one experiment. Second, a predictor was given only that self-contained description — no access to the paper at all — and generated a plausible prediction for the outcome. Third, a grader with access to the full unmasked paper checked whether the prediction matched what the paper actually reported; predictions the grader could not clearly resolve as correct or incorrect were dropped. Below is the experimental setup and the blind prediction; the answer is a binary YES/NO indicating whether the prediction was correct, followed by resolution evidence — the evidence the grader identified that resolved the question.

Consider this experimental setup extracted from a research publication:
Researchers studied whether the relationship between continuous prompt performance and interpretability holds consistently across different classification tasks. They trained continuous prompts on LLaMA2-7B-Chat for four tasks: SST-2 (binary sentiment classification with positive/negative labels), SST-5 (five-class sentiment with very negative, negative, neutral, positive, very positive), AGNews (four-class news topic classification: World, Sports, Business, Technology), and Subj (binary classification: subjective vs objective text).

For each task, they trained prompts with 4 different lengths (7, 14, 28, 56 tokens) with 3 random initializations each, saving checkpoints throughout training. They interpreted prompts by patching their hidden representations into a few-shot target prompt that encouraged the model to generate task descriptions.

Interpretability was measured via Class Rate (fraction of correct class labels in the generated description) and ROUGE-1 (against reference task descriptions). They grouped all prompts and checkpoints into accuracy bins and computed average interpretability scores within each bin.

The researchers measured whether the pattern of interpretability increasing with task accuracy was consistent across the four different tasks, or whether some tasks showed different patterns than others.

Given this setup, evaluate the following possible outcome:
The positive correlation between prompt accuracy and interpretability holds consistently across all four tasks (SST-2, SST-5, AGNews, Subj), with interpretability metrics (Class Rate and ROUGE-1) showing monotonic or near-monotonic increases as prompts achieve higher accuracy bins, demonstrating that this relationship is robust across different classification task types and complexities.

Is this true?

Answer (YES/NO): YES